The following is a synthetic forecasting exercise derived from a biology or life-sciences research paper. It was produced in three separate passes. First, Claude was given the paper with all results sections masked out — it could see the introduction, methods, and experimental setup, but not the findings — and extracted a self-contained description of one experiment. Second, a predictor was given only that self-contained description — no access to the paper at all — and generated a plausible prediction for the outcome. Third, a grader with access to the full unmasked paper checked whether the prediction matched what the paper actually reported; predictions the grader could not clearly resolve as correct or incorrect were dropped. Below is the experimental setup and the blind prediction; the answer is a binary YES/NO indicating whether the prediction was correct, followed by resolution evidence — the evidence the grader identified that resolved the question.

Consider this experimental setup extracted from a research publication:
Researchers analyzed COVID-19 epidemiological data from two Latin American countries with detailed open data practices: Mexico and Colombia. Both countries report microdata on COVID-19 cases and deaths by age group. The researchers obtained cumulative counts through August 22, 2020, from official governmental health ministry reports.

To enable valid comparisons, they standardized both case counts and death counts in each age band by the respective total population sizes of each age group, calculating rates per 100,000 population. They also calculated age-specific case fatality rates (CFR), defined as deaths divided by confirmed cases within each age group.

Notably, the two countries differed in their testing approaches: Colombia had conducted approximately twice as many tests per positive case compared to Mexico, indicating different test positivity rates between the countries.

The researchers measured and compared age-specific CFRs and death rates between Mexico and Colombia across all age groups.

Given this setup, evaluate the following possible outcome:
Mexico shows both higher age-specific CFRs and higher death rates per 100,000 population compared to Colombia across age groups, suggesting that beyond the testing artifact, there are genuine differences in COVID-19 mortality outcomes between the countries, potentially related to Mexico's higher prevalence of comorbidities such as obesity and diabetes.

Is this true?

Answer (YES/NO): NO